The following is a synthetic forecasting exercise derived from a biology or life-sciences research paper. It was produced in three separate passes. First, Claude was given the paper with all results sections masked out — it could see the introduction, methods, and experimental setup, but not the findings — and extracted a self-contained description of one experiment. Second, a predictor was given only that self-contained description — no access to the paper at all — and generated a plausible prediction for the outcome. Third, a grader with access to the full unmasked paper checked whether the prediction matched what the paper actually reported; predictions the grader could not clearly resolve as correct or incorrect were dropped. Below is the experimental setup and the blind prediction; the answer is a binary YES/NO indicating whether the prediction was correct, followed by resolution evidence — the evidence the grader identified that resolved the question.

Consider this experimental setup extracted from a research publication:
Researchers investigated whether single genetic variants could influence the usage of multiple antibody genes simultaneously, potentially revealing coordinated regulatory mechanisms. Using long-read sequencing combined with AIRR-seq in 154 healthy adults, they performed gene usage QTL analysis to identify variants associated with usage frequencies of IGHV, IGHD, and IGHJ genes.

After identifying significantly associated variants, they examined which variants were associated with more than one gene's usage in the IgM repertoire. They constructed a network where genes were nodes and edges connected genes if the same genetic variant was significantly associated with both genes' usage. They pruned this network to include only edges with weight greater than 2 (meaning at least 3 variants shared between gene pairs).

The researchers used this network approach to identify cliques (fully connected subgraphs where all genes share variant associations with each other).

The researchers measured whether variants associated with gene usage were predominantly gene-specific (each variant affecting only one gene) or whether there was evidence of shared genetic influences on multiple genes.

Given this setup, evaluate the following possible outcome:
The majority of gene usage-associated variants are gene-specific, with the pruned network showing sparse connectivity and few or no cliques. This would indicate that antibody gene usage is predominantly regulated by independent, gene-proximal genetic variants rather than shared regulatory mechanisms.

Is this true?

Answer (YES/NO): NO